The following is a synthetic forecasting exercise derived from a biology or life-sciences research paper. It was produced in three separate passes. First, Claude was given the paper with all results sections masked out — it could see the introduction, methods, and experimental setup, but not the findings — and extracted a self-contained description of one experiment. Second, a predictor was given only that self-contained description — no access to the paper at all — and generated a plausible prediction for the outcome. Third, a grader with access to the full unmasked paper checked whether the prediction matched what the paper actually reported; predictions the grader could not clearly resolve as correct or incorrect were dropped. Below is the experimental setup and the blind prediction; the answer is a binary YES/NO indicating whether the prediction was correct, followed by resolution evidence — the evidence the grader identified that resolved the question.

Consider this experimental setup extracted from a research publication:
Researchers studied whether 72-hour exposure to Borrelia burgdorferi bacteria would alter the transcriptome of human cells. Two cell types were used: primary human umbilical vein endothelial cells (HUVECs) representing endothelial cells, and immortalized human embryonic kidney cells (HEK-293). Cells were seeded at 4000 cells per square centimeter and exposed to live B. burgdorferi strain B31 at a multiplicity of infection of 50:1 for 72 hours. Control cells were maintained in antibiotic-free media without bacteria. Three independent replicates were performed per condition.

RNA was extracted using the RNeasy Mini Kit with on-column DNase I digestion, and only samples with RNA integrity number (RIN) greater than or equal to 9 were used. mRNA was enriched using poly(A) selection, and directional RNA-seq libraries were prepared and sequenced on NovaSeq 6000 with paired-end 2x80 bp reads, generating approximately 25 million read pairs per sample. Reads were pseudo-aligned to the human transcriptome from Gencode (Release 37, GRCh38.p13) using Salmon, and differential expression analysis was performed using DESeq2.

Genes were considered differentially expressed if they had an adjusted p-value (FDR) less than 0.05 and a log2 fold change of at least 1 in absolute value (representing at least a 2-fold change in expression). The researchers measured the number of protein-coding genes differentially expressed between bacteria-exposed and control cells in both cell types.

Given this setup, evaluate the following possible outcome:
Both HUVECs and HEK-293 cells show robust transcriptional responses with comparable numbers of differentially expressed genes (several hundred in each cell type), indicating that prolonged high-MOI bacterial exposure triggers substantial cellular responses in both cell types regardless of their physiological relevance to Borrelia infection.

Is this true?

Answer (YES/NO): NO